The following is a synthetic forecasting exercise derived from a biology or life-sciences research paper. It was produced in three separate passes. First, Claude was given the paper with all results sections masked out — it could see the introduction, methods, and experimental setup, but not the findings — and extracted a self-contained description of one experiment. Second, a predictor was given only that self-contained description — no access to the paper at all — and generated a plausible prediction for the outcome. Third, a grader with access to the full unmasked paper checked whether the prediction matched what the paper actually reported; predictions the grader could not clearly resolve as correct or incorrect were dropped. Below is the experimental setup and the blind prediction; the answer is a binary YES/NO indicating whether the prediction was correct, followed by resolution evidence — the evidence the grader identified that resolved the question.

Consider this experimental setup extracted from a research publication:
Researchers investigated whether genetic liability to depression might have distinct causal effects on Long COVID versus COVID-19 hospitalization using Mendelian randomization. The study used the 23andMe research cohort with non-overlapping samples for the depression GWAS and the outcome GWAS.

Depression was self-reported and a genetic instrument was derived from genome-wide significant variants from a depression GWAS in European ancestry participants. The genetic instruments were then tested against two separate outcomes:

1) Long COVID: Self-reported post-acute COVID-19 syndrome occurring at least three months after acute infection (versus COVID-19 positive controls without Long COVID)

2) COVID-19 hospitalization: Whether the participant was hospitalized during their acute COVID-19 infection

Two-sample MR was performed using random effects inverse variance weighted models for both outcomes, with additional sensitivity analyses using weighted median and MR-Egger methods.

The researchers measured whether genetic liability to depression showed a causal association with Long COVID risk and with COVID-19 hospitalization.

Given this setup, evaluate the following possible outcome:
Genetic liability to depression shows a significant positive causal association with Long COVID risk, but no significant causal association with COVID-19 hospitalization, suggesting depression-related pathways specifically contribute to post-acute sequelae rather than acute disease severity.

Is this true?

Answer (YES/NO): NO